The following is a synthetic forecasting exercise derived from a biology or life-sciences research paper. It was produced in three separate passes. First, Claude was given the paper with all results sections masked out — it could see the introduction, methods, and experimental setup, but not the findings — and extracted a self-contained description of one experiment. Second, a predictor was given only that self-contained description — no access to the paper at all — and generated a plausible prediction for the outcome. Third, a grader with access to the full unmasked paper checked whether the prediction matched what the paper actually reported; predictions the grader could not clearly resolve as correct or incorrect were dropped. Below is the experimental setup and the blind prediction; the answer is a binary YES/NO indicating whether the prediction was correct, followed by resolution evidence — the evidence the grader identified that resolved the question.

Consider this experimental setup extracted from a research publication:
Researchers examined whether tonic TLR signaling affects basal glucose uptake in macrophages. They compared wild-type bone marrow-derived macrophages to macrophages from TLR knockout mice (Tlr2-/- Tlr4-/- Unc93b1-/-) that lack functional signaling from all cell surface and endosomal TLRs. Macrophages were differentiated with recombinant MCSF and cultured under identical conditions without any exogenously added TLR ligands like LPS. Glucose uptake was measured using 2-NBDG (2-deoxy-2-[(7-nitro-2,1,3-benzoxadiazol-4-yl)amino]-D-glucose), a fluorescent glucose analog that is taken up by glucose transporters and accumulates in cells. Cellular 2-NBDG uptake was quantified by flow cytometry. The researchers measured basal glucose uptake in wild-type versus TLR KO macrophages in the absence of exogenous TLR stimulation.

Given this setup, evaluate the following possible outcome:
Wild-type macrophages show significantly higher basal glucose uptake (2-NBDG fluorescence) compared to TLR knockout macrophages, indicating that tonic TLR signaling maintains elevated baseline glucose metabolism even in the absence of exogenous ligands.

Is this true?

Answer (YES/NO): YES